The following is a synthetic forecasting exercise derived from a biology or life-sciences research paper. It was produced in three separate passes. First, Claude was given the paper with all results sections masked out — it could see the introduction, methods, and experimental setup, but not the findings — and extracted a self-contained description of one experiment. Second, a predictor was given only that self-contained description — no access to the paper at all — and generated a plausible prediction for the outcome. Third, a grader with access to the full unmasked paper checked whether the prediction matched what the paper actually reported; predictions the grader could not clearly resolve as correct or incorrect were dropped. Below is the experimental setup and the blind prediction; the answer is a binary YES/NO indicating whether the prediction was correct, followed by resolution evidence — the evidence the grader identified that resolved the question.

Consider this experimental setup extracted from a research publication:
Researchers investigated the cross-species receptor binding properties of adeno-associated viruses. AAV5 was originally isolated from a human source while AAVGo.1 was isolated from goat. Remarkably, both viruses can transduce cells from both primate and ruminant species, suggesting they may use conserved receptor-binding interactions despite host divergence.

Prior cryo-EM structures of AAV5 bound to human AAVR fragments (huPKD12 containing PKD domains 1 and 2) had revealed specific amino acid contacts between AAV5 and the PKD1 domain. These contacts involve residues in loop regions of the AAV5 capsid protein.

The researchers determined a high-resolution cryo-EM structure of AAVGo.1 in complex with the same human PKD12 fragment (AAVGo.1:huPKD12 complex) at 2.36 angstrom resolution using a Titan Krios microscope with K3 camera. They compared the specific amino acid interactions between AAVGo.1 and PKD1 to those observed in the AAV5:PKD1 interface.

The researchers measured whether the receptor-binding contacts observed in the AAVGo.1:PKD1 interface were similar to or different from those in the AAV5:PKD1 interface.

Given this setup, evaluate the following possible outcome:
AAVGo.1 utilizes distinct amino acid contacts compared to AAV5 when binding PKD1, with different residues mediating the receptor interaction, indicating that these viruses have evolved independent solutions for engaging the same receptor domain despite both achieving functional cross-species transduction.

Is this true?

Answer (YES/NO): NO